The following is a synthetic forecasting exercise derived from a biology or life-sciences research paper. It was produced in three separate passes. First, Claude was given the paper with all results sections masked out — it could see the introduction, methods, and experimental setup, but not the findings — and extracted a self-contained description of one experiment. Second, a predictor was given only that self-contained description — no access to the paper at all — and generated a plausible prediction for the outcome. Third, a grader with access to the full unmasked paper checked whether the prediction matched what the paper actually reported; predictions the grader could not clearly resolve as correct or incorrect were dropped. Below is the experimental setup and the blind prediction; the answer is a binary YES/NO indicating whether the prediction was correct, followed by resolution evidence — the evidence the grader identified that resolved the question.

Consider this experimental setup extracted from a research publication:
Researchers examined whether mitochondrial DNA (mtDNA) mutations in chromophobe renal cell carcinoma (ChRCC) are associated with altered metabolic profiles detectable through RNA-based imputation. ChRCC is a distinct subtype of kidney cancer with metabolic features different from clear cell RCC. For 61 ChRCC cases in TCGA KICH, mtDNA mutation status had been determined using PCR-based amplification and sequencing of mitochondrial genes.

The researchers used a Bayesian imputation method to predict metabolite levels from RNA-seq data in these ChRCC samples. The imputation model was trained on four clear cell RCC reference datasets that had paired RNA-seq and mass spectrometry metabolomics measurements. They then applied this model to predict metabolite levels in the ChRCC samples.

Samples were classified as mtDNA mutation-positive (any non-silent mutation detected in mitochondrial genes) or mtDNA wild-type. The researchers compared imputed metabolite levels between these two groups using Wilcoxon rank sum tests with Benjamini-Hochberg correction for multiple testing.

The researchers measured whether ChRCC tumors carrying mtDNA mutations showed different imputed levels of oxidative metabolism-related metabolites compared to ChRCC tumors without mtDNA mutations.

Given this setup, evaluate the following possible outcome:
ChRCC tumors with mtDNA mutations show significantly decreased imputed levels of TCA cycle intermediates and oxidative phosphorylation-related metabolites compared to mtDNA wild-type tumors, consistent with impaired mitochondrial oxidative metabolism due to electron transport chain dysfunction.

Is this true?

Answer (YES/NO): YES